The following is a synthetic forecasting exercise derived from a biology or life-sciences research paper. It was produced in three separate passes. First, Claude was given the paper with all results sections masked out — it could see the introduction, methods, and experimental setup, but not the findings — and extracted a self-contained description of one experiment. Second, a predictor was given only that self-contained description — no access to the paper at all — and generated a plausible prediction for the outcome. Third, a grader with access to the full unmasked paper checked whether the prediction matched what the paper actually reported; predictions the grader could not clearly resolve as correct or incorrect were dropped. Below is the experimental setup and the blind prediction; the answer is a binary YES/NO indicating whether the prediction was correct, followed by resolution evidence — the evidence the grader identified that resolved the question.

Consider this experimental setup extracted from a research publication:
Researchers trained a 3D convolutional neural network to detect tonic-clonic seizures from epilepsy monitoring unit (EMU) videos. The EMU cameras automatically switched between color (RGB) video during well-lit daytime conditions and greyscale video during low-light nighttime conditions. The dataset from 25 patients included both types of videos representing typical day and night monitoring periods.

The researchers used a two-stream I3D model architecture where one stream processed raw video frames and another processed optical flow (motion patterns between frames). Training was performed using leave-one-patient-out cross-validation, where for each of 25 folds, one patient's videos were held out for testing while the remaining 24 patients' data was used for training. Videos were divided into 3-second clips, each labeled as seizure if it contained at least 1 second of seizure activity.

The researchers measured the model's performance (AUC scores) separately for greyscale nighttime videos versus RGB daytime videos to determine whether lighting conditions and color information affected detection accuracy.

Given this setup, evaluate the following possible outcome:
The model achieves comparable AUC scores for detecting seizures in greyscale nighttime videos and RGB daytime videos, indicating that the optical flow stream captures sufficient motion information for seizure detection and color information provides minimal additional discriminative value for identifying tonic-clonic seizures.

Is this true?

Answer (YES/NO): YES